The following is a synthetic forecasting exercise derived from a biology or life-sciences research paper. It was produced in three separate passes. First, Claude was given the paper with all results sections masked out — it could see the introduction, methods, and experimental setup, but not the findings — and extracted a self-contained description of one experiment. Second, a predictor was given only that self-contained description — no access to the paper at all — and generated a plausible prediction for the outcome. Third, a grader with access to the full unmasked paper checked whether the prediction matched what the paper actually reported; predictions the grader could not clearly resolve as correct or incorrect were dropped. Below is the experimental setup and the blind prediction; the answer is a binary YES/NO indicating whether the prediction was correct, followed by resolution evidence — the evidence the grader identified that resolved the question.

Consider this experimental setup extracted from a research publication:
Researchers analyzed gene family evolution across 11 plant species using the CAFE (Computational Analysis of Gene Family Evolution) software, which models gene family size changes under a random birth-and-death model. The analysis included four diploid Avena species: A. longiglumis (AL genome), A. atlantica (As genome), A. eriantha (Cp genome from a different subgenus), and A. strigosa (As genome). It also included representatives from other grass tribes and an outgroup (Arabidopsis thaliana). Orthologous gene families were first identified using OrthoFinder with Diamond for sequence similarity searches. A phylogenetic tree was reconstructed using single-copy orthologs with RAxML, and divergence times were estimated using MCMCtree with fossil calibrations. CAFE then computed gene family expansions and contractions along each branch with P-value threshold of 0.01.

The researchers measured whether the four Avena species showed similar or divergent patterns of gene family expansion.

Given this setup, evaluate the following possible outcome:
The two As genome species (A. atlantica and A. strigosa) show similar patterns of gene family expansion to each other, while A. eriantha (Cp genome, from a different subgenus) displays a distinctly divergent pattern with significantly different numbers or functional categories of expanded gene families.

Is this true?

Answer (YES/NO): NO